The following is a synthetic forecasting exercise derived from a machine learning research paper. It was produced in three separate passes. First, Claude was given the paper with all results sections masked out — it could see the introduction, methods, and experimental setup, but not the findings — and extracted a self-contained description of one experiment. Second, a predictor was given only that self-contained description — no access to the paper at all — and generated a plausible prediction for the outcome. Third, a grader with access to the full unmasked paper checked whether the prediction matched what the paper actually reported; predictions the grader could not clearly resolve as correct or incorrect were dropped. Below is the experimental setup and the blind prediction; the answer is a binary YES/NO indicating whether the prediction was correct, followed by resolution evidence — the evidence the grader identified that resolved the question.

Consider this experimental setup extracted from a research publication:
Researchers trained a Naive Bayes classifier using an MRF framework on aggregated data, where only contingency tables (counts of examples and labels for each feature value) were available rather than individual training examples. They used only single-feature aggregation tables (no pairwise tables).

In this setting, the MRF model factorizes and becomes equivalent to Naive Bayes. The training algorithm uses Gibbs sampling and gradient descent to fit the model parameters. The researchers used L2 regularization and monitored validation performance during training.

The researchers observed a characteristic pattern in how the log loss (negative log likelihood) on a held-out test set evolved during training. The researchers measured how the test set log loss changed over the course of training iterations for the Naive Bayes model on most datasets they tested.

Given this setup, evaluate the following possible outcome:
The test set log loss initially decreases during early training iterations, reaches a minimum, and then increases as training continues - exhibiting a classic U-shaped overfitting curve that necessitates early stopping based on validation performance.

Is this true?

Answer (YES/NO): YES